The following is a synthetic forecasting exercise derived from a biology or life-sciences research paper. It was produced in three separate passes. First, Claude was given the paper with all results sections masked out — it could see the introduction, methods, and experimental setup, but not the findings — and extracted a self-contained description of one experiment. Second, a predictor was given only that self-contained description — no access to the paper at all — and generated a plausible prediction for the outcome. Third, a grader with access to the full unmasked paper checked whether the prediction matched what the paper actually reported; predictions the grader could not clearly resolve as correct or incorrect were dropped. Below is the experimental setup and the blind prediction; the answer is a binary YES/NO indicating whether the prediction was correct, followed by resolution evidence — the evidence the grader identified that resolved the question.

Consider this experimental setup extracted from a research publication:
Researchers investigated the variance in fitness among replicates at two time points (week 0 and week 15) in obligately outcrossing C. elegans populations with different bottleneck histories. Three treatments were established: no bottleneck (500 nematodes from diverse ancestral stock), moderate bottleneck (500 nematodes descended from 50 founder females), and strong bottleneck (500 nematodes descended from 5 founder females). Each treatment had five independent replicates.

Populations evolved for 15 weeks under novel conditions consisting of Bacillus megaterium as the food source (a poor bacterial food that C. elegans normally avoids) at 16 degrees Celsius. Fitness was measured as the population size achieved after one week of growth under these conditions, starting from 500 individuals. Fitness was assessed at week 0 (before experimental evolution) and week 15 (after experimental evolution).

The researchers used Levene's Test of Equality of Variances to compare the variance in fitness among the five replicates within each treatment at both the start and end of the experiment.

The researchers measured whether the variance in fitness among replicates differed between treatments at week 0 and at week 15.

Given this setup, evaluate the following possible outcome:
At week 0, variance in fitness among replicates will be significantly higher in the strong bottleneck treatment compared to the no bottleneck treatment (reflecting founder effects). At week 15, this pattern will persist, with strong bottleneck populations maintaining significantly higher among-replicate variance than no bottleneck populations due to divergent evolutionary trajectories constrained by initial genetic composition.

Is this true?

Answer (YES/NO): NO